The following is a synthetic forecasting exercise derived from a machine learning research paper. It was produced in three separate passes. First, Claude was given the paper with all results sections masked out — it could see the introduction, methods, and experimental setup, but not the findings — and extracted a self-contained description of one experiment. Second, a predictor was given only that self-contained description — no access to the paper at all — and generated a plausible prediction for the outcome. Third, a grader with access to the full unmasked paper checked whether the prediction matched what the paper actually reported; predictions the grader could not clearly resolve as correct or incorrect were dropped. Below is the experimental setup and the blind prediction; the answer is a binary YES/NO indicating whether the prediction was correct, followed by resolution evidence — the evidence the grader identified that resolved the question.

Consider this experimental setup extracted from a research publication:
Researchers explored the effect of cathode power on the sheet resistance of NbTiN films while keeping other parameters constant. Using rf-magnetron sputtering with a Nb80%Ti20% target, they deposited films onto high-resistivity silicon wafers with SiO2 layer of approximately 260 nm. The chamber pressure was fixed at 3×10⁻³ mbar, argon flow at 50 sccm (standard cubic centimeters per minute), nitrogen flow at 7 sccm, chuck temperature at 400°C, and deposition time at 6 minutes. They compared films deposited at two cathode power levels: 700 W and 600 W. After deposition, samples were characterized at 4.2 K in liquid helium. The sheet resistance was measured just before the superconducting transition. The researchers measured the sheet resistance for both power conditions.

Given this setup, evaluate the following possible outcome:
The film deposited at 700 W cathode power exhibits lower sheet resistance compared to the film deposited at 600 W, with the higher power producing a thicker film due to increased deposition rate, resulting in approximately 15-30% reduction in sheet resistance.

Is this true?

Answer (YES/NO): YES